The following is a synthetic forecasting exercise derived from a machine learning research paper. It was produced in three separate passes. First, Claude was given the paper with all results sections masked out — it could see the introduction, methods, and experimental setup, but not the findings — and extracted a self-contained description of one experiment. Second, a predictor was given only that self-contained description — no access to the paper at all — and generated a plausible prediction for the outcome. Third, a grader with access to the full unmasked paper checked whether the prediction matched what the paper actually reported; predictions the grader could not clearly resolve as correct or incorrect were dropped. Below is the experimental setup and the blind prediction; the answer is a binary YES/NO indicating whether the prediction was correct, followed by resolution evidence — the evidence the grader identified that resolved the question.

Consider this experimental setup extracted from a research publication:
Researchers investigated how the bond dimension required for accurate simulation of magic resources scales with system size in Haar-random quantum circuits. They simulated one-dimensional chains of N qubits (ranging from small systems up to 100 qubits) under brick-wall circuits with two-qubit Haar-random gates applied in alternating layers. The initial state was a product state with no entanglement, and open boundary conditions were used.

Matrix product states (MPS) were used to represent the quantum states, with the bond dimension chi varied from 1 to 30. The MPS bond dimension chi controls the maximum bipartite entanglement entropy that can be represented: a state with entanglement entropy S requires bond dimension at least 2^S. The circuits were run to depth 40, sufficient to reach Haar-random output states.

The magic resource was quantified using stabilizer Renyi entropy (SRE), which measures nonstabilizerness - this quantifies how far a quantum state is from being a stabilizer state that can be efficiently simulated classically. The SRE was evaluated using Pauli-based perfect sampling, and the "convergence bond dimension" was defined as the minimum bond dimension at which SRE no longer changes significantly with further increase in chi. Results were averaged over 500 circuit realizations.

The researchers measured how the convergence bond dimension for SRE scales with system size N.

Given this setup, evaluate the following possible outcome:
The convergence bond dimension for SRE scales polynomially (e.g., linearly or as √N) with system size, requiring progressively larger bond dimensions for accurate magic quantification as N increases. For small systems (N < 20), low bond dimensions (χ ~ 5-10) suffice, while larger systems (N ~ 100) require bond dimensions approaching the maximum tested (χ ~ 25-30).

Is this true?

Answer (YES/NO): NO